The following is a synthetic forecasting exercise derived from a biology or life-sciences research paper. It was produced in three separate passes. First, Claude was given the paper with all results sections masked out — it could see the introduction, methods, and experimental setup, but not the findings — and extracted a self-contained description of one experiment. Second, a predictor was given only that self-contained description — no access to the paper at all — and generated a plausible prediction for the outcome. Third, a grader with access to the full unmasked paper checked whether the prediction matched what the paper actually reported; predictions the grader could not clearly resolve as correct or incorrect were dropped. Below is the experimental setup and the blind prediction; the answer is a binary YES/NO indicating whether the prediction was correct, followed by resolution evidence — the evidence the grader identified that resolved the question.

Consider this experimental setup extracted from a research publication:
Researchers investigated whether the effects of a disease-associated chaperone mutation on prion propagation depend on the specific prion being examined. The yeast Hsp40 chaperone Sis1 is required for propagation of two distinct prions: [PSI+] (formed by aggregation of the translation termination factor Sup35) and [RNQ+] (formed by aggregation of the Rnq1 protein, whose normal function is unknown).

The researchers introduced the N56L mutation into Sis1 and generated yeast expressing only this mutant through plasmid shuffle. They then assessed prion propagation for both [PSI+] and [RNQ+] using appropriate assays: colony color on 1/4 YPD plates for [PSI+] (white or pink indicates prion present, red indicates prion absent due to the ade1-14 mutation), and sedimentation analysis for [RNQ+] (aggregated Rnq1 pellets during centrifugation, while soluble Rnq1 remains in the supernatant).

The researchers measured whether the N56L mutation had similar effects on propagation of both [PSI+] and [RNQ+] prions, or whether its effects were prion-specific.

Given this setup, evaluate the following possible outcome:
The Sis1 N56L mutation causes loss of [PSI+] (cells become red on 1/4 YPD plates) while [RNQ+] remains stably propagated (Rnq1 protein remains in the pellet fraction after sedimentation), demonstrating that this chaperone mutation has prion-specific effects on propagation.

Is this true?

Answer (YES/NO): NO